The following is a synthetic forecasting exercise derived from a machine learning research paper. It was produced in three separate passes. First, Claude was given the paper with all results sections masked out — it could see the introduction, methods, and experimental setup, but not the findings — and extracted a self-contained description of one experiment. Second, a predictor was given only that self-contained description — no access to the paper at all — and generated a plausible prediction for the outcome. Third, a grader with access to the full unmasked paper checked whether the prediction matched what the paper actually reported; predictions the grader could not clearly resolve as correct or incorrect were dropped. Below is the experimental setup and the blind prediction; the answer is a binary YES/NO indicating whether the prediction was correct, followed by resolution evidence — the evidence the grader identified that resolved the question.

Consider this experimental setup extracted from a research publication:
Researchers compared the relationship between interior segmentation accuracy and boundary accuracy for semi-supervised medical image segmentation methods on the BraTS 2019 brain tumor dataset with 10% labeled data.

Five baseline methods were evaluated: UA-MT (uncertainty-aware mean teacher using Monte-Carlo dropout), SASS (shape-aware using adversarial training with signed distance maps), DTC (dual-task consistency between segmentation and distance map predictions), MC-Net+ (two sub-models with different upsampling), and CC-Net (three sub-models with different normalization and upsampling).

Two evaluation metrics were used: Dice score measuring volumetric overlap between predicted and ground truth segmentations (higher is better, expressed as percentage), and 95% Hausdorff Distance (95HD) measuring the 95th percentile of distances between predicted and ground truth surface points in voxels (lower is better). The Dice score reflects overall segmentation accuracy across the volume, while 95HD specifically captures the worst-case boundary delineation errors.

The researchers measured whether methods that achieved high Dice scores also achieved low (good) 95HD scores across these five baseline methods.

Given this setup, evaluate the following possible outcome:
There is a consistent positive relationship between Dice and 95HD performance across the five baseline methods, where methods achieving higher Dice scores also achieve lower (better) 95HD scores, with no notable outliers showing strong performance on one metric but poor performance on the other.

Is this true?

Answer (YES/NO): NO